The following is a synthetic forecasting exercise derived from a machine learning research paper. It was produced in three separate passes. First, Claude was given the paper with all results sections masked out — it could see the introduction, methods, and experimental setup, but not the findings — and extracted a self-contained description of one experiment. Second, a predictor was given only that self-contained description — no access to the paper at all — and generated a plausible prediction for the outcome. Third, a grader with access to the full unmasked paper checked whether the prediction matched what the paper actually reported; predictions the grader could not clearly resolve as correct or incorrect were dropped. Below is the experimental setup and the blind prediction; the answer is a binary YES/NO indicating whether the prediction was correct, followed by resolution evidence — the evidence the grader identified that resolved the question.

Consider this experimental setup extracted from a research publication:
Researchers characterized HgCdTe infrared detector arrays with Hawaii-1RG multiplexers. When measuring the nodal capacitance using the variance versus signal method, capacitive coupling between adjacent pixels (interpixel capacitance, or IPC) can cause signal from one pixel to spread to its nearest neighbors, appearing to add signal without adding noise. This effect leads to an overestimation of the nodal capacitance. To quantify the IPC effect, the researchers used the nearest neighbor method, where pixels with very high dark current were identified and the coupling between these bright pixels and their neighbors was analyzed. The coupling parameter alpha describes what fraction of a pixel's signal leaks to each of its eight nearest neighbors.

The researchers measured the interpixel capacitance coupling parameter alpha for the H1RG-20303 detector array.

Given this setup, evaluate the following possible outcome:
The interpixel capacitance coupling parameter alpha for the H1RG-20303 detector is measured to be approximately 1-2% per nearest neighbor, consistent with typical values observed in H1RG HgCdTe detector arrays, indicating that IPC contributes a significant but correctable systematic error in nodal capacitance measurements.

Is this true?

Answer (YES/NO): NO